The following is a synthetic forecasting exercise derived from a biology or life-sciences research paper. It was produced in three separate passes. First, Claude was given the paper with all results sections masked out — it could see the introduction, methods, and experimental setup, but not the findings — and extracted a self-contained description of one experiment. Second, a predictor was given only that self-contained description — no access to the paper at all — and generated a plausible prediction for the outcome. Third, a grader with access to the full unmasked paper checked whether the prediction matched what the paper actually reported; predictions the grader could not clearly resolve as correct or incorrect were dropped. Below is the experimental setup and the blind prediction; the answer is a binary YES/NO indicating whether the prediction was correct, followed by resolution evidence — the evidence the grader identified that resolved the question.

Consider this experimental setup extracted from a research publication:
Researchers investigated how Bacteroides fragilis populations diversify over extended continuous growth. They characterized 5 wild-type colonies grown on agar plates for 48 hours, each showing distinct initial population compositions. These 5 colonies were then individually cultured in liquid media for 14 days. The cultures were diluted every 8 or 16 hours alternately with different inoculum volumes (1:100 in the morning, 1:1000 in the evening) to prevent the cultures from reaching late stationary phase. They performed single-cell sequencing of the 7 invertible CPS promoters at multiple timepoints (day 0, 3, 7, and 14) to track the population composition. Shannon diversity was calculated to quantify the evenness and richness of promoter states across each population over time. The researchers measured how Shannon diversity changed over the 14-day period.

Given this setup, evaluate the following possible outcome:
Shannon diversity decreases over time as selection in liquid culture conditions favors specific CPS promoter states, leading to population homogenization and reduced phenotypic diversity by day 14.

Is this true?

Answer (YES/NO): NO